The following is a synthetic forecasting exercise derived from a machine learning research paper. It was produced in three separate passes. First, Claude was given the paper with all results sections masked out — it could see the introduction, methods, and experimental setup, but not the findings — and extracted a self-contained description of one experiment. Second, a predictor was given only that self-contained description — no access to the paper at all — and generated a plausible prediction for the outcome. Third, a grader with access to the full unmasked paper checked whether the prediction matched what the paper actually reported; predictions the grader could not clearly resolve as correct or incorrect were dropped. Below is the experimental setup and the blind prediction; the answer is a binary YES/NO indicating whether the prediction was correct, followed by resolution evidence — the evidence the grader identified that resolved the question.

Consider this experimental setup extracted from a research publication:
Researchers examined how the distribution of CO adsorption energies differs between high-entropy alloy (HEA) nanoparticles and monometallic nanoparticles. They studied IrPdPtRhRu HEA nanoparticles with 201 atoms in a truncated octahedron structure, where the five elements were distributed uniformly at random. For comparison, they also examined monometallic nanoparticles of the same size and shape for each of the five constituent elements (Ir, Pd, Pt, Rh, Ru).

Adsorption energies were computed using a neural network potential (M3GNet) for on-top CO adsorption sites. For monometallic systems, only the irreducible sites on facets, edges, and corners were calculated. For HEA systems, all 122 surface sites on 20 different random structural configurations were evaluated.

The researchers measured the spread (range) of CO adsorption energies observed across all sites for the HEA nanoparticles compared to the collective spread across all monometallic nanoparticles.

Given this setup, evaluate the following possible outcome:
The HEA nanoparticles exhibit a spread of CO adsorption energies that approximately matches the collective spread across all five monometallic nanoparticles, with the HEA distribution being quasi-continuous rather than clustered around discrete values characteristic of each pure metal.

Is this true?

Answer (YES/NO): NO